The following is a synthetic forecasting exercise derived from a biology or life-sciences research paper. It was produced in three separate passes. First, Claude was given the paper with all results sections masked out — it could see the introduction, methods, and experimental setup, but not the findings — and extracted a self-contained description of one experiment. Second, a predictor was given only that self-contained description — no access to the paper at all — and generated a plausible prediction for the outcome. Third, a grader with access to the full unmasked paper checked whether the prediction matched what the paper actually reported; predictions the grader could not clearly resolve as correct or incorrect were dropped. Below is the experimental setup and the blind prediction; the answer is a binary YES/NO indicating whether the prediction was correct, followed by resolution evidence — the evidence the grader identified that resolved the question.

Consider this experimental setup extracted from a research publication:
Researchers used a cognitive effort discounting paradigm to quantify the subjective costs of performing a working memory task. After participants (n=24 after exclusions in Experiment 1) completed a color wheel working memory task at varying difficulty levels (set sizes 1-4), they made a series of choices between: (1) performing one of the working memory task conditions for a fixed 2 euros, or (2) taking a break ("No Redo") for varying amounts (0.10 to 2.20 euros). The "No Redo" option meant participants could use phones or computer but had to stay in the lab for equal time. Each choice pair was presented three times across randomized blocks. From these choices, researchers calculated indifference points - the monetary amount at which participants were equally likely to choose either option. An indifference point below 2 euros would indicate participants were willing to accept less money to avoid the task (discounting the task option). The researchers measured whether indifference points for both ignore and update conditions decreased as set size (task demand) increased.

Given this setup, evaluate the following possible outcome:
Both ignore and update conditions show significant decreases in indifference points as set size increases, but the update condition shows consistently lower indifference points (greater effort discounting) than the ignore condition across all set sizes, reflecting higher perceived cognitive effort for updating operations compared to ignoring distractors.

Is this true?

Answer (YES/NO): NO